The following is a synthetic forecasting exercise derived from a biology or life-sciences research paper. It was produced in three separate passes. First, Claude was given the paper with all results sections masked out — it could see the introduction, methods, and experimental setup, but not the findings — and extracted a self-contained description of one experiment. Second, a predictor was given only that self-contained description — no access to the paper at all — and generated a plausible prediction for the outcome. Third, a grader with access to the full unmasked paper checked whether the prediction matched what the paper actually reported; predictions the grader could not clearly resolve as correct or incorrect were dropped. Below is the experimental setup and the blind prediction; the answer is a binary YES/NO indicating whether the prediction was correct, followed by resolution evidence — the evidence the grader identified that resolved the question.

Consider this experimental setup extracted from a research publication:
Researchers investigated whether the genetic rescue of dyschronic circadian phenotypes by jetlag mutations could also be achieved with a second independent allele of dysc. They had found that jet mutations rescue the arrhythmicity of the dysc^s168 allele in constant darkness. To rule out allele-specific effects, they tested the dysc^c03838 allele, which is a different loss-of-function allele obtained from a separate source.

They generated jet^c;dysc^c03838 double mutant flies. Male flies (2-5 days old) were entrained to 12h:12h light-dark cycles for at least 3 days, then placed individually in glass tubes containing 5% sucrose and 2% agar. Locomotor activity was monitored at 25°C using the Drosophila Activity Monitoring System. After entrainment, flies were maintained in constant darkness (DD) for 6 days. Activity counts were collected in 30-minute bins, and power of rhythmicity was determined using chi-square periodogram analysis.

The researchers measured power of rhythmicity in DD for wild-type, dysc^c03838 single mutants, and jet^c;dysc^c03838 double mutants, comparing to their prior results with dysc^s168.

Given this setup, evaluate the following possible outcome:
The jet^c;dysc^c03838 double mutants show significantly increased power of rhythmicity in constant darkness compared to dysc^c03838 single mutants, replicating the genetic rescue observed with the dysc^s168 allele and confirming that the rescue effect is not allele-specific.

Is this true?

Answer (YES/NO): YES